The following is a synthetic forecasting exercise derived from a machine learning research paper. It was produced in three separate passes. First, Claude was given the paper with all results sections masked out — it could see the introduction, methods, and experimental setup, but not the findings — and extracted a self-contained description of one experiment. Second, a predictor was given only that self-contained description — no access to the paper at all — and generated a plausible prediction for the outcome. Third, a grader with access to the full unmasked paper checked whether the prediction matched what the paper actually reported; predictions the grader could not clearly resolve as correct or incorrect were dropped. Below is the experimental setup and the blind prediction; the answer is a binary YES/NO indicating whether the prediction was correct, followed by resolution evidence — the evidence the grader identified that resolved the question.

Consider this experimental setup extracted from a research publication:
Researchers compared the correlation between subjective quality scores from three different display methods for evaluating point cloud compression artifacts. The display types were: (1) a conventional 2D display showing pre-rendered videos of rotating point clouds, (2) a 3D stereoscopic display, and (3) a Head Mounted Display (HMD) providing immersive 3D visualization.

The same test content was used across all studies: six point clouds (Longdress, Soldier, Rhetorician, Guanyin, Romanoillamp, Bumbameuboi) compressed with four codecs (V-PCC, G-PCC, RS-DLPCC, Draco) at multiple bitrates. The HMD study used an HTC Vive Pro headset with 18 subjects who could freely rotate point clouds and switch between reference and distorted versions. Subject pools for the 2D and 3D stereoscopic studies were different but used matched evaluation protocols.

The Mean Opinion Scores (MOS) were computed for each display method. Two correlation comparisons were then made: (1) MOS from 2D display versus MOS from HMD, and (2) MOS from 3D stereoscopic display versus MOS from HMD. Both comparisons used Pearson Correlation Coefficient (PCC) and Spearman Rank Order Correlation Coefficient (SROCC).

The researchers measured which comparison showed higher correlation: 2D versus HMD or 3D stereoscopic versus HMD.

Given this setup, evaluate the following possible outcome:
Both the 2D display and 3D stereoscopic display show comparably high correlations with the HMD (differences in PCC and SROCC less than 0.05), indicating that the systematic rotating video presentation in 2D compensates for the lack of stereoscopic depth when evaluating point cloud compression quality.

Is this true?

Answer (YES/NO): YES